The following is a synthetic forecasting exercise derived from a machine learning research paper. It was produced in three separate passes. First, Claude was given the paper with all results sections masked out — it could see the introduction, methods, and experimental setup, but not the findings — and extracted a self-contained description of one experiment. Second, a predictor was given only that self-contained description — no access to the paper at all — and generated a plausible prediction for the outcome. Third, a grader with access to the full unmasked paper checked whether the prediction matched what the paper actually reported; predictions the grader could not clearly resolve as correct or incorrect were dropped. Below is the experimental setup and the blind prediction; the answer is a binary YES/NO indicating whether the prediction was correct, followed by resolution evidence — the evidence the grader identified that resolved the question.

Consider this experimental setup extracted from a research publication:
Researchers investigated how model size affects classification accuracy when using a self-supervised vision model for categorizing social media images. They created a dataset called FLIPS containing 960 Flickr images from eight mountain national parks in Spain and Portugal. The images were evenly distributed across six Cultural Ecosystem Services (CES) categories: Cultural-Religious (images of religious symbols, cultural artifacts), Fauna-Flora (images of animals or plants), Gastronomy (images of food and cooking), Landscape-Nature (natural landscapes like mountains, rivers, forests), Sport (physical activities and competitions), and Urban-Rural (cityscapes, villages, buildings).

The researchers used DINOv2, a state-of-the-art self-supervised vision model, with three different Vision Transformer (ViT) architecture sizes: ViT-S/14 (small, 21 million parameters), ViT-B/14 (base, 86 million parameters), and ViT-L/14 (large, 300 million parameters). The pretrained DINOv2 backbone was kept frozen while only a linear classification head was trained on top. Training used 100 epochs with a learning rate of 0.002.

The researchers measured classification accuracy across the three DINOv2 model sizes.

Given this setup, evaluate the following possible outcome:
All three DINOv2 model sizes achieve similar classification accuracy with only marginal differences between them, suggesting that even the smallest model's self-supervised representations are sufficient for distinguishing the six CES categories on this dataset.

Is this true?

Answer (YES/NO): NO